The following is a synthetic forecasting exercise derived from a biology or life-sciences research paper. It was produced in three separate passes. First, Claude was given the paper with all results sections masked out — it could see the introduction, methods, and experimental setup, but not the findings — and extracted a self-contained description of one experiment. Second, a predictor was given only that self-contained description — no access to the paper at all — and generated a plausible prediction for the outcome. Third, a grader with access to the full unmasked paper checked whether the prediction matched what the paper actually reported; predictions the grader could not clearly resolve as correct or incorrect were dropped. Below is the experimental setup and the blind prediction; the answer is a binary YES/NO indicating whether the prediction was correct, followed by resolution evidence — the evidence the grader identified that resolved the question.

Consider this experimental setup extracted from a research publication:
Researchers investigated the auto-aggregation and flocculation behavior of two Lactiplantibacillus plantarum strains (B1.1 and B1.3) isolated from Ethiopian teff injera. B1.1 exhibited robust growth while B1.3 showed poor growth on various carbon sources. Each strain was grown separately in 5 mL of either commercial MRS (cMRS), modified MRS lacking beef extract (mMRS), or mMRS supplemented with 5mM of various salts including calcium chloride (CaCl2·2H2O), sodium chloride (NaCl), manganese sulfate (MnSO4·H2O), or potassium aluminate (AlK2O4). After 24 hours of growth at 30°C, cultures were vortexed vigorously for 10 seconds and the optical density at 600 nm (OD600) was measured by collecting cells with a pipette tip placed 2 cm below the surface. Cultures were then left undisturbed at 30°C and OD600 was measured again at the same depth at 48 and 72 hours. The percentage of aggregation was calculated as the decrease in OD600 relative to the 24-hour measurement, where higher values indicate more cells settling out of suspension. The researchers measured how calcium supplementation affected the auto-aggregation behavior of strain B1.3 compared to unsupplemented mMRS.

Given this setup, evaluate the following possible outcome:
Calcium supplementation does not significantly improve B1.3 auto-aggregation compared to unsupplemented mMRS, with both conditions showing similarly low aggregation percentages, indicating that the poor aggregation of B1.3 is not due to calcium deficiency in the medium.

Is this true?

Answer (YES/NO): NO